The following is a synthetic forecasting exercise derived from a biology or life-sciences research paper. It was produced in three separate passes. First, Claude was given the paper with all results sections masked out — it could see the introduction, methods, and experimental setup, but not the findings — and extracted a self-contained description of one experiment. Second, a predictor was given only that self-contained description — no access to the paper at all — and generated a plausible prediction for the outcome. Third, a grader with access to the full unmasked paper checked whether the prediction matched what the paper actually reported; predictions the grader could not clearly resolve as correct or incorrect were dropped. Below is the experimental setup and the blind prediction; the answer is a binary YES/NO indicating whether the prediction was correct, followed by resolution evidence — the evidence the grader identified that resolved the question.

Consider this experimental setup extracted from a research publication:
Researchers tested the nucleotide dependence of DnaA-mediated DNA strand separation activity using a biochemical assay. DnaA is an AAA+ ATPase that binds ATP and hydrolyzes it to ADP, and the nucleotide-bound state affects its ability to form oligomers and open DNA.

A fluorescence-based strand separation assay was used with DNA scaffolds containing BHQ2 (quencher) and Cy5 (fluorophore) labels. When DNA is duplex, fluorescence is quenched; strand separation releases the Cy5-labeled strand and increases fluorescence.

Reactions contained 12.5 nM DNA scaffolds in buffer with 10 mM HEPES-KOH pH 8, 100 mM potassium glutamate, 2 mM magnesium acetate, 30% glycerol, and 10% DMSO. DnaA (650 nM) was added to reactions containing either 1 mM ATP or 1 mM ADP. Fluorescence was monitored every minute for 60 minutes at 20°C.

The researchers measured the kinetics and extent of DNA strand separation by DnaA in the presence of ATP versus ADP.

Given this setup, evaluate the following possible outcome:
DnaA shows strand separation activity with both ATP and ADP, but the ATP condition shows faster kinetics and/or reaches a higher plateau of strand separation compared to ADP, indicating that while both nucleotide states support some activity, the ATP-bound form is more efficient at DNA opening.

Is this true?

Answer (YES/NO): NO